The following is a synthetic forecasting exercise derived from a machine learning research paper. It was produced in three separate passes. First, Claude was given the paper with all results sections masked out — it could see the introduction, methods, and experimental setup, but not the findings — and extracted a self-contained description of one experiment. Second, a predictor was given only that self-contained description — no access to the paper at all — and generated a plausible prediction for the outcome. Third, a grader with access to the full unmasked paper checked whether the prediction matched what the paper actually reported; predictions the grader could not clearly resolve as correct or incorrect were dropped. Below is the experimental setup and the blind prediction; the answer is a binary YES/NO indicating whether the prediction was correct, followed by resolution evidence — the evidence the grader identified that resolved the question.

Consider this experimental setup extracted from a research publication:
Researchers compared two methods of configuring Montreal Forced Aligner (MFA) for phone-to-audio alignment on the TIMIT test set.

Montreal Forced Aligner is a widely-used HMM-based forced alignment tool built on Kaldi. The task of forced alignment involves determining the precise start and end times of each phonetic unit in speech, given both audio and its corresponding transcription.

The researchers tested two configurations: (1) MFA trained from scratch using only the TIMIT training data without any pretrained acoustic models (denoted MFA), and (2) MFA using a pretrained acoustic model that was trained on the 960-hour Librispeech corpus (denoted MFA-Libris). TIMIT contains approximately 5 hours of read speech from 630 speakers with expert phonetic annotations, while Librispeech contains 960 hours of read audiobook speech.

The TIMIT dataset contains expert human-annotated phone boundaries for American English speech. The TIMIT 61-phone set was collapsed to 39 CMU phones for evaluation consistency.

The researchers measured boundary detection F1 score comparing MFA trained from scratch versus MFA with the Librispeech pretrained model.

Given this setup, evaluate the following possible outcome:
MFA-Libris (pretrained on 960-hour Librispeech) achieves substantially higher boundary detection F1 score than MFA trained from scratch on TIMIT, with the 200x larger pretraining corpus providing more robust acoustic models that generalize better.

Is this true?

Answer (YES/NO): NO